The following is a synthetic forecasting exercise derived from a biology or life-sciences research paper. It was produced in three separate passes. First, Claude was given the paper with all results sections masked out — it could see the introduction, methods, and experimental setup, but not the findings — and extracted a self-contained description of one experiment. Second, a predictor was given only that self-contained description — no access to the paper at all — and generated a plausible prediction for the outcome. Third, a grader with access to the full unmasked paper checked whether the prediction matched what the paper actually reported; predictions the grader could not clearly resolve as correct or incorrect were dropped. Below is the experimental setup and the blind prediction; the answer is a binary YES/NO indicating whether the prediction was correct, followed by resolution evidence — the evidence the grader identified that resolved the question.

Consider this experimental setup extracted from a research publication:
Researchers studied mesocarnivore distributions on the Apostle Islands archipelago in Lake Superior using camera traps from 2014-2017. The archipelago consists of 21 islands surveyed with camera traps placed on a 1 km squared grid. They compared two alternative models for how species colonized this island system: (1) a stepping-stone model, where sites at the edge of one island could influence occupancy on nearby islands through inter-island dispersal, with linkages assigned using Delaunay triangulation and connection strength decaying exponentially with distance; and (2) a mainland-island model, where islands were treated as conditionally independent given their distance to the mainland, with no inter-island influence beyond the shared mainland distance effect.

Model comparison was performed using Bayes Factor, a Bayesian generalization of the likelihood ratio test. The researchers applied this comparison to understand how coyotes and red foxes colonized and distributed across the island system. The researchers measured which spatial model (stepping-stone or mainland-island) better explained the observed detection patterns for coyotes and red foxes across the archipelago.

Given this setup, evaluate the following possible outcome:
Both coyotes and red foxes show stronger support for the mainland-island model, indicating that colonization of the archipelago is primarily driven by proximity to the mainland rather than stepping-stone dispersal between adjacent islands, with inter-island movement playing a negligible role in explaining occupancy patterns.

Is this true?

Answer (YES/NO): YES